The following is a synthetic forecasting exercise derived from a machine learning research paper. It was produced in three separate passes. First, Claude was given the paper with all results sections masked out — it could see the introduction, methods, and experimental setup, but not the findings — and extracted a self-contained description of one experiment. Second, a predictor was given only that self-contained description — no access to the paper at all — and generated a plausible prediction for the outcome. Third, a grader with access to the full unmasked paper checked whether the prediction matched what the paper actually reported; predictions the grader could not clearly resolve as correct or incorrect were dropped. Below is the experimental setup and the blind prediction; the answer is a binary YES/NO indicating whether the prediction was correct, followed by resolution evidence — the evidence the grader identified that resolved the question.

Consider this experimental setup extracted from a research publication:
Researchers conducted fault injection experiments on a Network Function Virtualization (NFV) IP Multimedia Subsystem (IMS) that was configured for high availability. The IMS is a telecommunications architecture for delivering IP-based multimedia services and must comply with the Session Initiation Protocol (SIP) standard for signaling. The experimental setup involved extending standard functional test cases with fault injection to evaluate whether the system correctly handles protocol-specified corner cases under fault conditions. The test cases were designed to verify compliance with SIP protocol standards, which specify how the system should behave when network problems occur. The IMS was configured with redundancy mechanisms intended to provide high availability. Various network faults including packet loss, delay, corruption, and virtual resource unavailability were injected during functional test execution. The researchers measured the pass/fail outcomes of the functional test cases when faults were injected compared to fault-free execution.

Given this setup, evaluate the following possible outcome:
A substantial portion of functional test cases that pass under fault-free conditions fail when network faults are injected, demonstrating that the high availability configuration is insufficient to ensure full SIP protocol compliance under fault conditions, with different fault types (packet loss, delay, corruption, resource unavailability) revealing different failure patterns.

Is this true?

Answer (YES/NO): NO